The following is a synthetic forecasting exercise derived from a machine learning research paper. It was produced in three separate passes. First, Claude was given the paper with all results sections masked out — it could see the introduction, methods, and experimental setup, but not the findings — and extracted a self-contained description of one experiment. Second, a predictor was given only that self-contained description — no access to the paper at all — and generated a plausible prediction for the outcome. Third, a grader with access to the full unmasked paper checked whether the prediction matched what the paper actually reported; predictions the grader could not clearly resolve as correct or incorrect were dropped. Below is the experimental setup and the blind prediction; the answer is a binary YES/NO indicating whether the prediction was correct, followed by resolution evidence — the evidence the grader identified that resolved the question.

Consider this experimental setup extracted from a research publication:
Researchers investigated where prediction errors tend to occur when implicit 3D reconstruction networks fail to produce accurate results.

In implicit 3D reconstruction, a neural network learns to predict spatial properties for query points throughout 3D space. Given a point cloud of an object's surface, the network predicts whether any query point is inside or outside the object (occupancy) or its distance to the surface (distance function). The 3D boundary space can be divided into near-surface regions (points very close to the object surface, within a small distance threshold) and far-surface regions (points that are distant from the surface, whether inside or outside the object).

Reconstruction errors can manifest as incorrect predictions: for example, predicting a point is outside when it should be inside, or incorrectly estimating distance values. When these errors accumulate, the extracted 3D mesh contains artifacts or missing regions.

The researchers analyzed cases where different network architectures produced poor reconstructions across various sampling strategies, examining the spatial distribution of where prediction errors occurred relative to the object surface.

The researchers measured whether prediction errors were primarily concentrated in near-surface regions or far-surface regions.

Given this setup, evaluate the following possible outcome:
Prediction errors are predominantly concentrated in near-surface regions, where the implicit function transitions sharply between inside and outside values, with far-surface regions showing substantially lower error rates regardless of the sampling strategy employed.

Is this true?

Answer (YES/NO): NO